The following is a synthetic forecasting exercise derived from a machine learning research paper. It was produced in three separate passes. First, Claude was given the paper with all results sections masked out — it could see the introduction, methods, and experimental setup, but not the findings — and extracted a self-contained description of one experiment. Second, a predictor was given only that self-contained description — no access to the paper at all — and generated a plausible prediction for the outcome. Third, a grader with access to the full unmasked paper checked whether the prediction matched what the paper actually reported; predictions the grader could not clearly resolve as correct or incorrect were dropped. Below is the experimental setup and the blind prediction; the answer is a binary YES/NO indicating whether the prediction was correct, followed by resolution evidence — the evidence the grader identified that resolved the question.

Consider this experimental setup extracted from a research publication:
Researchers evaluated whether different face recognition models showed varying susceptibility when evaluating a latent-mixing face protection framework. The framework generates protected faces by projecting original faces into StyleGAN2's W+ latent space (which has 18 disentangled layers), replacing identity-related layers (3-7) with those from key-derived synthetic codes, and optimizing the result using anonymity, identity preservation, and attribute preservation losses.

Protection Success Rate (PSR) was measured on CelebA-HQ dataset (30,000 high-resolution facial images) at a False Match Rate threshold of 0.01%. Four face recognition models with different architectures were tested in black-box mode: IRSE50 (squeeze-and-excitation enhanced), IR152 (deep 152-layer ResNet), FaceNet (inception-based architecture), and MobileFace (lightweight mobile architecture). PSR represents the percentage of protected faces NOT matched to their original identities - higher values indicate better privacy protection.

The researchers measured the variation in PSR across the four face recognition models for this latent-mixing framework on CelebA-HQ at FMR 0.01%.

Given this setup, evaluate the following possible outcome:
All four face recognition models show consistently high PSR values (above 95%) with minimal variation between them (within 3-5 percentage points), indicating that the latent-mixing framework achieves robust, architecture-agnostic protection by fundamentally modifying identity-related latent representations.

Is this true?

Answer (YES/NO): NO